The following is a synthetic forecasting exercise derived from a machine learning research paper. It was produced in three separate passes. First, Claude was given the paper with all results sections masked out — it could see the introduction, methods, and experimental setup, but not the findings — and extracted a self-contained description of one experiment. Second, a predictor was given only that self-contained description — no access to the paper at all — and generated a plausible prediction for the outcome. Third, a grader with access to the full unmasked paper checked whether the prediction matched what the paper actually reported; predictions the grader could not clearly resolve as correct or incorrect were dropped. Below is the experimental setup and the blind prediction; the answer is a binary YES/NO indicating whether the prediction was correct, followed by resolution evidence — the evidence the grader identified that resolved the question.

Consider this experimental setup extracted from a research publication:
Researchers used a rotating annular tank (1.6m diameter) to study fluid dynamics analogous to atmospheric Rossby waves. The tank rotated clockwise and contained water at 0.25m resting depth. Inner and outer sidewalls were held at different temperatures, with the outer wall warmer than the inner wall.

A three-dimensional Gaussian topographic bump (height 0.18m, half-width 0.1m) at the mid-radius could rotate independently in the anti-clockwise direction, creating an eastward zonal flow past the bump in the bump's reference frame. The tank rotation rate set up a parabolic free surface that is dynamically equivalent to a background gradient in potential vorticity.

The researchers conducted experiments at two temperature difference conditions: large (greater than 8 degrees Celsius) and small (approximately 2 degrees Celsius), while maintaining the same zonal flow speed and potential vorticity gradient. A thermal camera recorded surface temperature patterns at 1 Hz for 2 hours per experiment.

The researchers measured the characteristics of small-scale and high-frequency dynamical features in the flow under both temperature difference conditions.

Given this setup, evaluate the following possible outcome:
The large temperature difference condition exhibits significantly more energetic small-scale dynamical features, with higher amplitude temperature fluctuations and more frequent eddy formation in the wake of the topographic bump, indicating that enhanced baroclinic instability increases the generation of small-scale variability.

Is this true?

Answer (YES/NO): YES